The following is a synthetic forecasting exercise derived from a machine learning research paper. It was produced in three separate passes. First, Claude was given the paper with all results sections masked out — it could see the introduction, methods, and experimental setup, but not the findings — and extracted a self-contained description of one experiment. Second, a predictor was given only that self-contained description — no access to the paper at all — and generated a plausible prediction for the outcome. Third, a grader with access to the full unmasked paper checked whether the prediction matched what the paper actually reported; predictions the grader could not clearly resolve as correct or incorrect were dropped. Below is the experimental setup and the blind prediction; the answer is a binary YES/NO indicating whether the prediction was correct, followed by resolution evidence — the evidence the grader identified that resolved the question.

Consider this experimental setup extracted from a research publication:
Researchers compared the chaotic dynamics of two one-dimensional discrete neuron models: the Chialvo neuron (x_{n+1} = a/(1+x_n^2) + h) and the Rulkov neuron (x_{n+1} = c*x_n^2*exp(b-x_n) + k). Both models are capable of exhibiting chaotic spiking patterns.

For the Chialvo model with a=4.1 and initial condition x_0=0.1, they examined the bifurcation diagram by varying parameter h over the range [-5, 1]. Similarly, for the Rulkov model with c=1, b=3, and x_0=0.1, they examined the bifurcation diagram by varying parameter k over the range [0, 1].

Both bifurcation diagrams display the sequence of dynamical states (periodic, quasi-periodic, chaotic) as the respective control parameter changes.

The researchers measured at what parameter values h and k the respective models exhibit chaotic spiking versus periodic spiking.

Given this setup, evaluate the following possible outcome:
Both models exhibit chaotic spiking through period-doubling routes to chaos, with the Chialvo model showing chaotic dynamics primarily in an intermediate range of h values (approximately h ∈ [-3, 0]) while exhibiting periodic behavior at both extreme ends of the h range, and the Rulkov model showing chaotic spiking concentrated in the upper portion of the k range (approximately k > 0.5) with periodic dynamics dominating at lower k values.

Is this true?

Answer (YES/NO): NO